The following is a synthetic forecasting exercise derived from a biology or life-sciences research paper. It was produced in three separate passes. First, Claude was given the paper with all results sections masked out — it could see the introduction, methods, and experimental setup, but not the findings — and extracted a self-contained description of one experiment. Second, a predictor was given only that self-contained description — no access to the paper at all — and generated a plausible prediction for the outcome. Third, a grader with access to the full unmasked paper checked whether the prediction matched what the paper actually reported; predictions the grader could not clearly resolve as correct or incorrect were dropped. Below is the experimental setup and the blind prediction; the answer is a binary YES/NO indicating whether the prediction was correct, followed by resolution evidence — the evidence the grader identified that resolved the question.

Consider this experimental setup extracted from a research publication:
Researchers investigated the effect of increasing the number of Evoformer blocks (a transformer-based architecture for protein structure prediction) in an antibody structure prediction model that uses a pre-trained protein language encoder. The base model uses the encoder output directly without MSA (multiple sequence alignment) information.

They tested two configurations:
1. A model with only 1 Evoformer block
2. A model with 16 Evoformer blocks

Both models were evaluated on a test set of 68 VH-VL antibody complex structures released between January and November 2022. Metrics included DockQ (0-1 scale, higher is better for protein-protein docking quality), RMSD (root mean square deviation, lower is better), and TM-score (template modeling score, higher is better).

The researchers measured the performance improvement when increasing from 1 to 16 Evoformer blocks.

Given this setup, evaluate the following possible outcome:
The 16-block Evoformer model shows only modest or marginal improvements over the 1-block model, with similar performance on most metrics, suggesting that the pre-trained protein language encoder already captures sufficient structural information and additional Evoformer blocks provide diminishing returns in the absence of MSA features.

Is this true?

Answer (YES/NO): YES